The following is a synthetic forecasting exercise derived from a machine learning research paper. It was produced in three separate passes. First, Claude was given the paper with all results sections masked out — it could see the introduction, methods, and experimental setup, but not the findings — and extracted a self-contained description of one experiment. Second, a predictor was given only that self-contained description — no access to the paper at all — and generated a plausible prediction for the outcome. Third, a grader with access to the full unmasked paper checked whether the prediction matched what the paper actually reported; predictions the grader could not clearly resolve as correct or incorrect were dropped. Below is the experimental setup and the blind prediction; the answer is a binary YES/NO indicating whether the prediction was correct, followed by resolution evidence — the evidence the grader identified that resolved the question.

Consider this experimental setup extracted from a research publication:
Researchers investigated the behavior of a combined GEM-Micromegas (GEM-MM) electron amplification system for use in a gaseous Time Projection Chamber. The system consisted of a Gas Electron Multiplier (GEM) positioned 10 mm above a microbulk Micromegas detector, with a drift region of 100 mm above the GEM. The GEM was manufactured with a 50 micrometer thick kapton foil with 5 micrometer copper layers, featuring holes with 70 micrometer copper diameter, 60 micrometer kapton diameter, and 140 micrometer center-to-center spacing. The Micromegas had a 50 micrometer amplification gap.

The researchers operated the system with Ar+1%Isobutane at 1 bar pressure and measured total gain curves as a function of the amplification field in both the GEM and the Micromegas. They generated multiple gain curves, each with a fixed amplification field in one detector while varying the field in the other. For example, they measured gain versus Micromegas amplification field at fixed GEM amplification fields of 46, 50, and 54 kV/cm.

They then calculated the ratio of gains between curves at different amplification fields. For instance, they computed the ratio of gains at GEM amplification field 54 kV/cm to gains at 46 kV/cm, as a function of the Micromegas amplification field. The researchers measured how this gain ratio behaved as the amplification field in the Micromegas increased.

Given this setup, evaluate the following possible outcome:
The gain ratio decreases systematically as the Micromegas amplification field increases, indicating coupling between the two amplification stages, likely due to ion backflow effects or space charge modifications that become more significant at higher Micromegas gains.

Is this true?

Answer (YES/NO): YES